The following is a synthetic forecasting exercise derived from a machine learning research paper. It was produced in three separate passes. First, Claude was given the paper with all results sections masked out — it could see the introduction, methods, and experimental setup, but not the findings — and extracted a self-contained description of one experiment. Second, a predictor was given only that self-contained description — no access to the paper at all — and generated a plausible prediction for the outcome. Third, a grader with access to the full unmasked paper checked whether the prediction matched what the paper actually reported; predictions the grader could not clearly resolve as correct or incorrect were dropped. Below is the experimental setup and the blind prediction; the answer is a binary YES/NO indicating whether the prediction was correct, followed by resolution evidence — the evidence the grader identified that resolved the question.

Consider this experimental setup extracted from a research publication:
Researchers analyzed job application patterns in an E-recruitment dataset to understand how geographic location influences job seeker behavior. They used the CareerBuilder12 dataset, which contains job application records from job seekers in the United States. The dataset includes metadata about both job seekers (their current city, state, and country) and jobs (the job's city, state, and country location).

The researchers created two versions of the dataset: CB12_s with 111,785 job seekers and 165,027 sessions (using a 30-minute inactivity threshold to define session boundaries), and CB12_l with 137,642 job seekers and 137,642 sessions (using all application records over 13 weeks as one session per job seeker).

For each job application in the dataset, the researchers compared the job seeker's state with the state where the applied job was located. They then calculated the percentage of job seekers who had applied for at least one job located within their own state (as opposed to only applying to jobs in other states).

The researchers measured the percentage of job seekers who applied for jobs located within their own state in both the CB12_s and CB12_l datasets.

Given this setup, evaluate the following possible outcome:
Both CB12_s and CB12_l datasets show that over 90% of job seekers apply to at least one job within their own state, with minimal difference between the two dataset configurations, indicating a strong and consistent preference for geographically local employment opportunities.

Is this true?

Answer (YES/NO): YES